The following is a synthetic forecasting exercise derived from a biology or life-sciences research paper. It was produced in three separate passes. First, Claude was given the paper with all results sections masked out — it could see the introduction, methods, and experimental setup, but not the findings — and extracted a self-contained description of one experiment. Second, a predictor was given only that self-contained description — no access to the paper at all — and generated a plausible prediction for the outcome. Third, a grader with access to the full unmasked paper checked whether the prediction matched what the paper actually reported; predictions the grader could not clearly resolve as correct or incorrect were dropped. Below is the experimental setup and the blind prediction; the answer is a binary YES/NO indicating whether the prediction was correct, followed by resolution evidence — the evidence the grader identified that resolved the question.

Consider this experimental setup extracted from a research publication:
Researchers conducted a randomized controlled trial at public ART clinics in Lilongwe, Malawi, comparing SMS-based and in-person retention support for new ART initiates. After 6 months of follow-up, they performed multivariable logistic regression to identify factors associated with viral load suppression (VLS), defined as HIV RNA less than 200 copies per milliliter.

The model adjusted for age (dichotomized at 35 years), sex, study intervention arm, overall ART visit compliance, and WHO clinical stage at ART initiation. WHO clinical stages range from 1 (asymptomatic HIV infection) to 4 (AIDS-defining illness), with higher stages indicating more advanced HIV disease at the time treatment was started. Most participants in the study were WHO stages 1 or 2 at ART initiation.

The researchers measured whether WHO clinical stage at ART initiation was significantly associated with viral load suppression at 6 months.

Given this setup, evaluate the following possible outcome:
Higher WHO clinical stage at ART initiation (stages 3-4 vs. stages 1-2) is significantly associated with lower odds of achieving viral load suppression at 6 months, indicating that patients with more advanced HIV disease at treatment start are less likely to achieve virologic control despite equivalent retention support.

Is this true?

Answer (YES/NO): NO